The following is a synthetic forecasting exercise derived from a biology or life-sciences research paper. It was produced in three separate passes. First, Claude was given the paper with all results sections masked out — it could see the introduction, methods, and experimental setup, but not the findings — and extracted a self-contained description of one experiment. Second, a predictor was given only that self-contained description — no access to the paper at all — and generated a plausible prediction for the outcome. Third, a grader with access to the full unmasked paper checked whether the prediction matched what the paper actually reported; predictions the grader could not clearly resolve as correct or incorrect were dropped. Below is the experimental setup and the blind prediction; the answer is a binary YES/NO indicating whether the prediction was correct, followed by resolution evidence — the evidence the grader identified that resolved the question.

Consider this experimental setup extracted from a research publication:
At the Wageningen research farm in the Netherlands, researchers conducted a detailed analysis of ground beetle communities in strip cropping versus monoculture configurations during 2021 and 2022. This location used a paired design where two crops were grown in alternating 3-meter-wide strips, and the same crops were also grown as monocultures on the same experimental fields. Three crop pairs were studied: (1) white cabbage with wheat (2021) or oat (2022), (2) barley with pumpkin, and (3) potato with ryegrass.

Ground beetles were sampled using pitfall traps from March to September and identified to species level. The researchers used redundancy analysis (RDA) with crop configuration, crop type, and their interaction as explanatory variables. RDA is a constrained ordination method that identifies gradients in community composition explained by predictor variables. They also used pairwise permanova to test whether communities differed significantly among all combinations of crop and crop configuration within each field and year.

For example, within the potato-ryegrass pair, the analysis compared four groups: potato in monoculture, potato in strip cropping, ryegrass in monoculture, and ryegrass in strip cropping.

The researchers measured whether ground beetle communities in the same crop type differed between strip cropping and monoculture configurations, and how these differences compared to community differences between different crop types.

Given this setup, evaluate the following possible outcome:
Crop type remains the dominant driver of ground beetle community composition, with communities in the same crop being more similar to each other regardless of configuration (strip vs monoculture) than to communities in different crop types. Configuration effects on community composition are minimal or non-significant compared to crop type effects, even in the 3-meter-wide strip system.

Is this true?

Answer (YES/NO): NO